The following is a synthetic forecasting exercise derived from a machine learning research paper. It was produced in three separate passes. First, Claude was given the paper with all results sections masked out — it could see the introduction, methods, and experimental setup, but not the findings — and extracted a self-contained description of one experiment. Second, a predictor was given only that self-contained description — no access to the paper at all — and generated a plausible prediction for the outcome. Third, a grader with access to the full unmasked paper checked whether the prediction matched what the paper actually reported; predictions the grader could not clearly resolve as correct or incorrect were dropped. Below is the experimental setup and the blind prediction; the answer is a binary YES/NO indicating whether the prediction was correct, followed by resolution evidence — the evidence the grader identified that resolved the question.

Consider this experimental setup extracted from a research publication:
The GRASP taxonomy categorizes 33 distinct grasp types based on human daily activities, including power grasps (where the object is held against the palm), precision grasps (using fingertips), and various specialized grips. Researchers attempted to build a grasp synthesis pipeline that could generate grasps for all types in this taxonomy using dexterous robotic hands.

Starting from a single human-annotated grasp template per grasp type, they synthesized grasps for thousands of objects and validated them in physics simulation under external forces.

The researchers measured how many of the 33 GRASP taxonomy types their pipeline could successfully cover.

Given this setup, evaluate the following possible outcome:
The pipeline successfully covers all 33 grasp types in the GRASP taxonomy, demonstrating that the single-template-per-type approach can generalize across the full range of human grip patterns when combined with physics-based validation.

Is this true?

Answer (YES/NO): NO